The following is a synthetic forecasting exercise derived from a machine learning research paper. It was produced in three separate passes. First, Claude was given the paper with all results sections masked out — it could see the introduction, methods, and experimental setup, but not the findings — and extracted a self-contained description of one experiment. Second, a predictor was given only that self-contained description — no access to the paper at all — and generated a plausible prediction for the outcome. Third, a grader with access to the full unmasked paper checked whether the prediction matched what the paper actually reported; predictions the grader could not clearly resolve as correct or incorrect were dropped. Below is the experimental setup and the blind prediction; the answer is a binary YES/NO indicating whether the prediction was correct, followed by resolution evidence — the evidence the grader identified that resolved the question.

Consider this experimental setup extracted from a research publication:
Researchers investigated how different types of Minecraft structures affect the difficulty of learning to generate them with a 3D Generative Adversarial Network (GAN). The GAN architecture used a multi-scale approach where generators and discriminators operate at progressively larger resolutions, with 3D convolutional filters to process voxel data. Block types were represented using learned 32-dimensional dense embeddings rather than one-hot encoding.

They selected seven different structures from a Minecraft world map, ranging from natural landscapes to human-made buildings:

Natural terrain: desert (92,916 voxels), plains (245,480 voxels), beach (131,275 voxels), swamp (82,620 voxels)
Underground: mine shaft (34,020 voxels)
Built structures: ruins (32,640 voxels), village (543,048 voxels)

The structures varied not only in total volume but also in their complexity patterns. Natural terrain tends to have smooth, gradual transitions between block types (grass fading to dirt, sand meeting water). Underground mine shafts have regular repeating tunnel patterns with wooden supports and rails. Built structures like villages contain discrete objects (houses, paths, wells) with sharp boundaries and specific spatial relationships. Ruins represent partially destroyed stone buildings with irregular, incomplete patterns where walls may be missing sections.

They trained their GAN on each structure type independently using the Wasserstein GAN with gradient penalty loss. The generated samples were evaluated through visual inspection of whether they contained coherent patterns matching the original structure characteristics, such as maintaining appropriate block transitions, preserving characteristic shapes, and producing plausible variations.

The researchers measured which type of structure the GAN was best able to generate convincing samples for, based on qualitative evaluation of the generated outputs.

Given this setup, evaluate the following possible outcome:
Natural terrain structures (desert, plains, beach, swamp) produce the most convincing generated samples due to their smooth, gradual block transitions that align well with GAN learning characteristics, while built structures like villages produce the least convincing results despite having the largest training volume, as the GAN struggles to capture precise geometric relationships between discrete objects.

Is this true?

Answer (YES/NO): NO